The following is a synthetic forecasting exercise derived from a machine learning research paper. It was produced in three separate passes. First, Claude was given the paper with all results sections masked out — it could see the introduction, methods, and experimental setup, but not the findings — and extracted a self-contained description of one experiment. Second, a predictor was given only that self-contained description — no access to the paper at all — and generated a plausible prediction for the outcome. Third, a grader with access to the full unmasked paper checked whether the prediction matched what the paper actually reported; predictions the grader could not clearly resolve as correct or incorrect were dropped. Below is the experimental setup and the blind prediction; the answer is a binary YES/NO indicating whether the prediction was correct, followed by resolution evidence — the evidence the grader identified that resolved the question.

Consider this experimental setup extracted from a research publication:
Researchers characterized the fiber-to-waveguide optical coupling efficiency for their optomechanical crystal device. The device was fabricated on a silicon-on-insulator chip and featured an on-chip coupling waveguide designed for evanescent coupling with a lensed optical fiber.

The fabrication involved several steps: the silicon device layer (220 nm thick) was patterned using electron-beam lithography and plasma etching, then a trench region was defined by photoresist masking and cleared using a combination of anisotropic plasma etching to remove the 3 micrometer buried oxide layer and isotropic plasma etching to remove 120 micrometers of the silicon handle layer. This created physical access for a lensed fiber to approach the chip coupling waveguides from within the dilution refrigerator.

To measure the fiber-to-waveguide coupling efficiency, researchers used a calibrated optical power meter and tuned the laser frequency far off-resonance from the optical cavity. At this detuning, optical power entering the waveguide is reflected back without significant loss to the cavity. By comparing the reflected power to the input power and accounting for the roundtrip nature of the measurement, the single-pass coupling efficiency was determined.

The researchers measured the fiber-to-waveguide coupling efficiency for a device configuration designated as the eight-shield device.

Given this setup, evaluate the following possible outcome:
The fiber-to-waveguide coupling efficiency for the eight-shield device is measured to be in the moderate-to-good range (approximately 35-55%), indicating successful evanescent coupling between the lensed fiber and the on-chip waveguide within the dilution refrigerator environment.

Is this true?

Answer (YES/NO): NO